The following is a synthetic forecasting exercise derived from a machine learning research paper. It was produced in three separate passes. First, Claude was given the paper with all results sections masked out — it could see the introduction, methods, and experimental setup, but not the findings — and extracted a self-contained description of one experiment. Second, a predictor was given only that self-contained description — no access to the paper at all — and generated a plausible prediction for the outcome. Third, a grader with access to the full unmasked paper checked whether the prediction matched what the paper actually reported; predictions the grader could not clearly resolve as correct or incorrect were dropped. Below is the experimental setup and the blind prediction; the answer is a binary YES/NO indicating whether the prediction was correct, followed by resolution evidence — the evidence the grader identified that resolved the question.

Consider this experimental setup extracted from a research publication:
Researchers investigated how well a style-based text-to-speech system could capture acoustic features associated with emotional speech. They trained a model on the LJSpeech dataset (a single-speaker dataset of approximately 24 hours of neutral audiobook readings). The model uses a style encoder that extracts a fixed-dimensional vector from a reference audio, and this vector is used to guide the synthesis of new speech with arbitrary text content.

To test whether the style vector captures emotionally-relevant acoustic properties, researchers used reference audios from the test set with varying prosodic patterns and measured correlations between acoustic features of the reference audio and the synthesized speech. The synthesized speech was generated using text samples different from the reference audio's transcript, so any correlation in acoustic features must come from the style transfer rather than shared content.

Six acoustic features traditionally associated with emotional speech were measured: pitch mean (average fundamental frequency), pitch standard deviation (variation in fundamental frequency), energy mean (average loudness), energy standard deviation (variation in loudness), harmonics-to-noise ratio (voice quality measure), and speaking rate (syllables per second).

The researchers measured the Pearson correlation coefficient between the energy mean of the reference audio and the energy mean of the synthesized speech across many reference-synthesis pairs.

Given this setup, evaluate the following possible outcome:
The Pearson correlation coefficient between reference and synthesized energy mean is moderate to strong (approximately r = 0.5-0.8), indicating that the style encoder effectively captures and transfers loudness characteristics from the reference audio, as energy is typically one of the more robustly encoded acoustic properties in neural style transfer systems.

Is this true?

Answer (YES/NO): YES